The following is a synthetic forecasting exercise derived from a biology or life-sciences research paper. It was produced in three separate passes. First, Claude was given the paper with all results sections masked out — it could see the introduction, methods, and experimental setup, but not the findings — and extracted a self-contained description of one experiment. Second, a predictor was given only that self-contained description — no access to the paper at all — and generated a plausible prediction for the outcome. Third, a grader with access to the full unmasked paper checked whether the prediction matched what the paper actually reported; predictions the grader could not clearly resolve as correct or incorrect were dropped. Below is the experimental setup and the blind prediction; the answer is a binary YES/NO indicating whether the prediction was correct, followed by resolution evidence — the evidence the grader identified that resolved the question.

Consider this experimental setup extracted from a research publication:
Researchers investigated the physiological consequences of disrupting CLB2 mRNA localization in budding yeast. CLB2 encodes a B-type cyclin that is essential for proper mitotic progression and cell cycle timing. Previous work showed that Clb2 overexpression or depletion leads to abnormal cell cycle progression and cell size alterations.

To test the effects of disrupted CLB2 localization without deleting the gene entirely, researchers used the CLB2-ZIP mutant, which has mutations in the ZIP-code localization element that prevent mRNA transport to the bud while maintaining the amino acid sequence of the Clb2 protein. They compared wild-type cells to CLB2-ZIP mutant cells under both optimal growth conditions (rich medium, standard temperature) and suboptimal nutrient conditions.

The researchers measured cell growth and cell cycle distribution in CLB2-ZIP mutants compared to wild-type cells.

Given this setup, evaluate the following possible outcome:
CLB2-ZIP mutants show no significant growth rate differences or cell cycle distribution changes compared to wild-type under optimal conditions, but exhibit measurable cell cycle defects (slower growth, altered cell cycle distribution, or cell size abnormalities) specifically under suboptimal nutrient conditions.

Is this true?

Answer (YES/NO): NO